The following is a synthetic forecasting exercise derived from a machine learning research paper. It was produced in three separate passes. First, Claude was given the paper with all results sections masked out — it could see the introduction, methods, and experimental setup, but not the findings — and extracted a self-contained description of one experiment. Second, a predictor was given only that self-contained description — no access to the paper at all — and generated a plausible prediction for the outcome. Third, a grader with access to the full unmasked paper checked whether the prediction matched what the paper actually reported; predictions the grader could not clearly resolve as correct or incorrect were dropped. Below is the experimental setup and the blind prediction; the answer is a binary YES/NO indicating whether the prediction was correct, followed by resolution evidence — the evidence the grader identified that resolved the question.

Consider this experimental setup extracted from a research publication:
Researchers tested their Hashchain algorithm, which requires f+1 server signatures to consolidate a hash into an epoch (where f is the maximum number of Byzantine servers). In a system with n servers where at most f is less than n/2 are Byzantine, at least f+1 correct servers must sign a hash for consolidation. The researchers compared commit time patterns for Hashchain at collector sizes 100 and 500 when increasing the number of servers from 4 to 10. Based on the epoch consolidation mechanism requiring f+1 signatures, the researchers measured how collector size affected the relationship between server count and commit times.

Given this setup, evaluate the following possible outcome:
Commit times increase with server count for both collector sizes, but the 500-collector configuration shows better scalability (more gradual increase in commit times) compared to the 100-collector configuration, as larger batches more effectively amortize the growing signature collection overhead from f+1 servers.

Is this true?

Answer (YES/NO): NO